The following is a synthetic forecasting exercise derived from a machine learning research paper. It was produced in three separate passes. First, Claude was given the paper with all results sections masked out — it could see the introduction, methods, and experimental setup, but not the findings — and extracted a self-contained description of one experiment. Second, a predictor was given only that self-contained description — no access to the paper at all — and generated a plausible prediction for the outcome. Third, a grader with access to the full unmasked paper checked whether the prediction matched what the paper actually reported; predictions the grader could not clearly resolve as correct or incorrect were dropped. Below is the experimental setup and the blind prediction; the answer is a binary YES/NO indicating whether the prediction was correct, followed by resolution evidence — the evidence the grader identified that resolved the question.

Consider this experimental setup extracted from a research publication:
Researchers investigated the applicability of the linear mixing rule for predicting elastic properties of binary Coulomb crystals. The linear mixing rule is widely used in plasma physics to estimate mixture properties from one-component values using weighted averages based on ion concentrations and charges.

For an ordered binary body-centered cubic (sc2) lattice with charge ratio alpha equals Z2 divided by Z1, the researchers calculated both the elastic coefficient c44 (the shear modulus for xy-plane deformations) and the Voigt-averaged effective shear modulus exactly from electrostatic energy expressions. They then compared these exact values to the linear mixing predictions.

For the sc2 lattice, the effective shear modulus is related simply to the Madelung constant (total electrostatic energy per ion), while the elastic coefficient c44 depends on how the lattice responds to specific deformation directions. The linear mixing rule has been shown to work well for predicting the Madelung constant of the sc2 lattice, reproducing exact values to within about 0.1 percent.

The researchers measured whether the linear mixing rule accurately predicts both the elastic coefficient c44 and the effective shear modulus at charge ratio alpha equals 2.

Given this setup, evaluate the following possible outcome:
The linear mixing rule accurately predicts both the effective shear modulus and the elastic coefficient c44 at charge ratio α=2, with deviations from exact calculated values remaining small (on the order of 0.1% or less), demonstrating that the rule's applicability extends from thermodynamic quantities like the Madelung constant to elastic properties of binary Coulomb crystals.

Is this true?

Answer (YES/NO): NO